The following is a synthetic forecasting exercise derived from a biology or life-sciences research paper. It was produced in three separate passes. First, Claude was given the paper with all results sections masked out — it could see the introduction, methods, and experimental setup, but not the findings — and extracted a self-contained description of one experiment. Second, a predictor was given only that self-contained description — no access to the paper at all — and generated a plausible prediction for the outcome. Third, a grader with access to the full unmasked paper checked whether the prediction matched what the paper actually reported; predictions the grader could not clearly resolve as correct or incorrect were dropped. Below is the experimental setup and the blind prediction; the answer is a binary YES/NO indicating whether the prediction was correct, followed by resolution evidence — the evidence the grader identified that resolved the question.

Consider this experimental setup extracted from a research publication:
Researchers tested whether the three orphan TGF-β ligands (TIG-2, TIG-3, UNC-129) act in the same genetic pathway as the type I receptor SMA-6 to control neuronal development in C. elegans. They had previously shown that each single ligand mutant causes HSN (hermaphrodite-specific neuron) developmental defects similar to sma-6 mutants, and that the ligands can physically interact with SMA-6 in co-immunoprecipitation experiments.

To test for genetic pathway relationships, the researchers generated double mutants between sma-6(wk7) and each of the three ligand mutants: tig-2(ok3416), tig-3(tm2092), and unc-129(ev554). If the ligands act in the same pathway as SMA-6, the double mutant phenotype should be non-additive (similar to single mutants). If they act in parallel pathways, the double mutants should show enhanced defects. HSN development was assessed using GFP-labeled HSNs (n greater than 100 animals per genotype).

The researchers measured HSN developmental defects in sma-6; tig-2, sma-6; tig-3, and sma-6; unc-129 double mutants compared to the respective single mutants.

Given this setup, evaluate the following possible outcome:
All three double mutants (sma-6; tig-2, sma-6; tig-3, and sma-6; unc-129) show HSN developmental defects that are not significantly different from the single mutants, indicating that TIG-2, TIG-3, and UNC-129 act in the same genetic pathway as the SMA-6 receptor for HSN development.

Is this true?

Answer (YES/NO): YES